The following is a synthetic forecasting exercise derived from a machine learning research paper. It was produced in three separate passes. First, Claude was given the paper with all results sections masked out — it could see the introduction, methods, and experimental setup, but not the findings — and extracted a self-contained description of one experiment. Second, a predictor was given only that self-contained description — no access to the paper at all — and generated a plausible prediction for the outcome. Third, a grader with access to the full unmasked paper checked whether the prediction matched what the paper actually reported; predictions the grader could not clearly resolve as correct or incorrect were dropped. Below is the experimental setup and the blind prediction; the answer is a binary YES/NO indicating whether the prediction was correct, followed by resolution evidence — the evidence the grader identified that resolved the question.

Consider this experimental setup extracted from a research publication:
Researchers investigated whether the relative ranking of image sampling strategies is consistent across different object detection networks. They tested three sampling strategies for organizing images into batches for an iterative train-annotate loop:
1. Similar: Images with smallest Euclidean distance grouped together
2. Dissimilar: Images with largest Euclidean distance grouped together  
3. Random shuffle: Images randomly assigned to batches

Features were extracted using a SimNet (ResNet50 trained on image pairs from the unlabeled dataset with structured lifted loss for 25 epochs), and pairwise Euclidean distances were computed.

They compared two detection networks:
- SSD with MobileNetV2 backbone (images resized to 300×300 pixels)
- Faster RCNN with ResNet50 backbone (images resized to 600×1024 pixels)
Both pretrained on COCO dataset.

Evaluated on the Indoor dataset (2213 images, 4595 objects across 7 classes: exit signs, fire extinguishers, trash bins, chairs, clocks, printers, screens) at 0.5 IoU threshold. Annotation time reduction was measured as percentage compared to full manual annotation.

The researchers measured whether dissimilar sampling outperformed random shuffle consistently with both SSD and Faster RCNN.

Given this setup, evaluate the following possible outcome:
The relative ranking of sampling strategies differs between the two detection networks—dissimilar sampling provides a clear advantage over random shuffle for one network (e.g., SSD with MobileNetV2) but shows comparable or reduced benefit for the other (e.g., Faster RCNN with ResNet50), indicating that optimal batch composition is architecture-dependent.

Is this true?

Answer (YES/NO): YES